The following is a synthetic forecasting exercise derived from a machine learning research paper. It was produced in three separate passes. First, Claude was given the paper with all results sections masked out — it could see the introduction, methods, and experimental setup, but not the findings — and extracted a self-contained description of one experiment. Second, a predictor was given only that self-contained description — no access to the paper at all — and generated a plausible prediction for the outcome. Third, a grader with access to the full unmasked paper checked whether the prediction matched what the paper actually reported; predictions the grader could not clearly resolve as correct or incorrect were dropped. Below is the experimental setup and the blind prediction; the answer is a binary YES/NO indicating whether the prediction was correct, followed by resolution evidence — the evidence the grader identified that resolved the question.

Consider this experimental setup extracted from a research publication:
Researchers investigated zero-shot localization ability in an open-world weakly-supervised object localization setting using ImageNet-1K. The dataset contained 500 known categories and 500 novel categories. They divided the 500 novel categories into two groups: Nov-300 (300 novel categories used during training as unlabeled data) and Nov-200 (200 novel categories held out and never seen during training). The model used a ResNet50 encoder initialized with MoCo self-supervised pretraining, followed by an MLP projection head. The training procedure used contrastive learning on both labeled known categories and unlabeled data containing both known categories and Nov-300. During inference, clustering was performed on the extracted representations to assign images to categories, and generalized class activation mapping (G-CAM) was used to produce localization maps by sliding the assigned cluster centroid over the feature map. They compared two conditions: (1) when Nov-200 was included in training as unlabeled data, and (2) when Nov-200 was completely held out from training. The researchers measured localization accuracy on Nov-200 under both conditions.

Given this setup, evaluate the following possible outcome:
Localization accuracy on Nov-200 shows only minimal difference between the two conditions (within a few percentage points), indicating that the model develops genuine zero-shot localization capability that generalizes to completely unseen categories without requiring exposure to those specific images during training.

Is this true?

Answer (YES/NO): YES